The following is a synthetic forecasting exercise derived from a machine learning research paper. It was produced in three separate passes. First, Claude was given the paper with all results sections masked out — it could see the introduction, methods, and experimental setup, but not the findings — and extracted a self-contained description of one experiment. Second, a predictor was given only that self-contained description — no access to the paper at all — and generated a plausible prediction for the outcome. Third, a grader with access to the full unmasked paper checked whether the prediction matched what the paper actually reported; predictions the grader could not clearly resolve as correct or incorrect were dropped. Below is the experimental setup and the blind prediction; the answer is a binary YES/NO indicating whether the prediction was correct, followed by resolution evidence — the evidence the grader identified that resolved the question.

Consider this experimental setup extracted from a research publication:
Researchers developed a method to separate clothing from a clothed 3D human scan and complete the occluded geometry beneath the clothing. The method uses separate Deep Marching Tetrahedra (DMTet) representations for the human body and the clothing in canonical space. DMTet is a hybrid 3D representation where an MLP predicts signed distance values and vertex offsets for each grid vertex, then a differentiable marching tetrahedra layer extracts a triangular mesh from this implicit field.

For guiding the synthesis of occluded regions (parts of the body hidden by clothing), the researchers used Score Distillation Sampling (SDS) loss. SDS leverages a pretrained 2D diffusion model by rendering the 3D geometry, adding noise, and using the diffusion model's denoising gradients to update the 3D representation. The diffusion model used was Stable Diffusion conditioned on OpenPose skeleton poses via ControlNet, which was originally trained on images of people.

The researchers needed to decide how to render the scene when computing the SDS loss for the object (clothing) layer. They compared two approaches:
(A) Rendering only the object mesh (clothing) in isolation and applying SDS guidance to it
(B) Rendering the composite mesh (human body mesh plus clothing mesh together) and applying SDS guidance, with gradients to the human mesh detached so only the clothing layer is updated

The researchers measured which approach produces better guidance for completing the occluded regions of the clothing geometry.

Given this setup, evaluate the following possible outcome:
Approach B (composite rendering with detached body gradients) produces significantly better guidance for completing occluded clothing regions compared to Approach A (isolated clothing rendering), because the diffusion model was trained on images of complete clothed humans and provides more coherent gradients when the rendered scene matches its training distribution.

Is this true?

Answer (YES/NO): YES